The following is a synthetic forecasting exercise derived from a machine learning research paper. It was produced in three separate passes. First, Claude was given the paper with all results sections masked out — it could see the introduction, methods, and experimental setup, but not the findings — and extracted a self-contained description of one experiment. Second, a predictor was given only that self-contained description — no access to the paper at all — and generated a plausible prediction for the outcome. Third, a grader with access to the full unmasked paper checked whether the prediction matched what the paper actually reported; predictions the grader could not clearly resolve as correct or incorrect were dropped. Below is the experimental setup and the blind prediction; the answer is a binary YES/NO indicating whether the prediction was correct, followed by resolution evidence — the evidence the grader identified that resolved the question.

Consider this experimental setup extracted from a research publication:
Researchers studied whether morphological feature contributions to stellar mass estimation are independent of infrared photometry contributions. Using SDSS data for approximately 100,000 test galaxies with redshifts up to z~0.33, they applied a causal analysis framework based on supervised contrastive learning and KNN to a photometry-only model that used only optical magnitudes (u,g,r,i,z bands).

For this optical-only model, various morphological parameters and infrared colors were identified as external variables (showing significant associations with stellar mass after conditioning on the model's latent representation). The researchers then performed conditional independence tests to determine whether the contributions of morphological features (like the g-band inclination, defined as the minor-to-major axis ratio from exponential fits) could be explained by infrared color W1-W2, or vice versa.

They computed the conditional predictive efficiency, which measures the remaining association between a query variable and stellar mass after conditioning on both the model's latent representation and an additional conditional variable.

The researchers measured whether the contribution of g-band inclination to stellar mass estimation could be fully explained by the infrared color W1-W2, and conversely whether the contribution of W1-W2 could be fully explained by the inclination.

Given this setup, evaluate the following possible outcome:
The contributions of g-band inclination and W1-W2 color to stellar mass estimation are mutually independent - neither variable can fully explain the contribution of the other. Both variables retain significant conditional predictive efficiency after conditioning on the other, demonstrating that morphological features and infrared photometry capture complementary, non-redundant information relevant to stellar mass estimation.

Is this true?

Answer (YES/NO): YES